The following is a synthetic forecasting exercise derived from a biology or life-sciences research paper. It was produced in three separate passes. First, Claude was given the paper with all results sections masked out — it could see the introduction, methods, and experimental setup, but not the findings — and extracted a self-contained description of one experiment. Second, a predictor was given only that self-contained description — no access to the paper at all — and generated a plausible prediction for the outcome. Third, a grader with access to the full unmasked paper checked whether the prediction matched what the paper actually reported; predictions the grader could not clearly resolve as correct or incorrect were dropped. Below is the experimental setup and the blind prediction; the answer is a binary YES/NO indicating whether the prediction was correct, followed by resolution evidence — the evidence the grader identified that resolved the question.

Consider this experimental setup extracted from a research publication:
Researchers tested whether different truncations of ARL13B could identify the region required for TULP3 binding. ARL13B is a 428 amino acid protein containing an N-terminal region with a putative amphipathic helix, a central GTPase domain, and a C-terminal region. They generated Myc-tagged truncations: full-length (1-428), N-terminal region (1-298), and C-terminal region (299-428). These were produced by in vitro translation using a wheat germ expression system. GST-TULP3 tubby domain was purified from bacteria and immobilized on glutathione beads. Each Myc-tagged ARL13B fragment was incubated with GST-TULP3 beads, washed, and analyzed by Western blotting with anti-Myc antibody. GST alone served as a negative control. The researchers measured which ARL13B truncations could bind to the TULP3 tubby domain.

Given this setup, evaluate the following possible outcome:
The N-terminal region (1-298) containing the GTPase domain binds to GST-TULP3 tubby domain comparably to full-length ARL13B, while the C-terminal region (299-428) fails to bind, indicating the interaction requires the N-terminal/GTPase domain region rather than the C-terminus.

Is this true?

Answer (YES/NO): NO